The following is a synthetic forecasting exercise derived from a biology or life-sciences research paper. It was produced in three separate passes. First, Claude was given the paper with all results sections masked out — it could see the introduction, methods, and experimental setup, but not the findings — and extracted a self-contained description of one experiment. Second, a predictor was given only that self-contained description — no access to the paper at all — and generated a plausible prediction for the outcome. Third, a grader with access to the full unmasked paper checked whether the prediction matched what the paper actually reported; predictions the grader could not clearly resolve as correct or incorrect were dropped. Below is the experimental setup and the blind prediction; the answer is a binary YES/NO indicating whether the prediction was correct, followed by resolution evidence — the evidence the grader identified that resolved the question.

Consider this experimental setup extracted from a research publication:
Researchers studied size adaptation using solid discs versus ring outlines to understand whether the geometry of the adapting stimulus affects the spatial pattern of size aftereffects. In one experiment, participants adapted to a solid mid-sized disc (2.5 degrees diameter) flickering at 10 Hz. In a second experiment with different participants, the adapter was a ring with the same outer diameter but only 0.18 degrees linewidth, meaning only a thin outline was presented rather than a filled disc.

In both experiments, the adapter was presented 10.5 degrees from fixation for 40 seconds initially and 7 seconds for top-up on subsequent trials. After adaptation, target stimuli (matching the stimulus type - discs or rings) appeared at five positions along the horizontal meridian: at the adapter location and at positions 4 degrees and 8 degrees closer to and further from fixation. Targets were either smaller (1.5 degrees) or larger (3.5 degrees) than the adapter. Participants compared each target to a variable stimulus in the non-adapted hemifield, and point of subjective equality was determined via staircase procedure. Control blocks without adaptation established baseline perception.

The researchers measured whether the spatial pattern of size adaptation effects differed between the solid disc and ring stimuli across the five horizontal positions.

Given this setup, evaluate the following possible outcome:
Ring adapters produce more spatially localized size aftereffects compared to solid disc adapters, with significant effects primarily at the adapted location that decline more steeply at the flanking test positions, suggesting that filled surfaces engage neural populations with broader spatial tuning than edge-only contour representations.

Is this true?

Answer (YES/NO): NO